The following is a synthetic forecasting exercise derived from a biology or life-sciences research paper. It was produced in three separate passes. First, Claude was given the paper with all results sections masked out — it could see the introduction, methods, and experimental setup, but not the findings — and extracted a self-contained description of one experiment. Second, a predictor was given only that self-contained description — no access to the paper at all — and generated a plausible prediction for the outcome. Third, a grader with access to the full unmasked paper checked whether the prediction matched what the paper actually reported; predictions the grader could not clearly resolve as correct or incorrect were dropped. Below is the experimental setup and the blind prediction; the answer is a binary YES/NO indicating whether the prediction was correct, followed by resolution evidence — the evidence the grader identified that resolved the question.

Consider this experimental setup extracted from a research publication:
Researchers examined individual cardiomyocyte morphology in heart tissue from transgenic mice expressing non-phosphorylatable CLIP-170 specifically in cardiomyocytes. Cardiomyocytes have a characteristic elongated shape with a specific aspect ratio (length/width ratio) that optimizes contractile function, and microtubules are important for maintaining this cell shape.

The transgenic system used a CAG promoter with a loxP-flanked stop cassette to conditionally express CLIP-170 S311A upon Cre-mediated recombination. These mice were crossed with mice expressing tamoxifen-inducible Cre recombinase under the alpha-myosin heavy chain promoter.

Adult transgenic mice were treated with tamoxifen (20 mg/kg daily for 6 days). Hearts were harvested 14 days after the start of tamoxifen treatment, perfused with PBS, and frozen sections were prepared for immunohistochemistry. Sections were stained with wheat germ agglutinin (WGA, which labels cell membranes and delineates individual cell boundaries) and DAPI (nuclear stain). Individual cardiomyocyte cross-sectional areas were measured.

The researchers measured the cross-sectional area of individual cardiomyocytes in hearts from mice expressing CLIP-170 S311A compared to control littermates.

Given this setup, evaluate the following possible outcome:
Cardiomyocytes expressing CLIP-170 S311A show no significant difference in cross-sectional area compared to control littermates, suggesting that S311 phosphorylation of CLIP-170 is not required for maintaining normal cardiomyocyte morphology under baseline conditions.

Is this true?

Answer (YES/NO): NO